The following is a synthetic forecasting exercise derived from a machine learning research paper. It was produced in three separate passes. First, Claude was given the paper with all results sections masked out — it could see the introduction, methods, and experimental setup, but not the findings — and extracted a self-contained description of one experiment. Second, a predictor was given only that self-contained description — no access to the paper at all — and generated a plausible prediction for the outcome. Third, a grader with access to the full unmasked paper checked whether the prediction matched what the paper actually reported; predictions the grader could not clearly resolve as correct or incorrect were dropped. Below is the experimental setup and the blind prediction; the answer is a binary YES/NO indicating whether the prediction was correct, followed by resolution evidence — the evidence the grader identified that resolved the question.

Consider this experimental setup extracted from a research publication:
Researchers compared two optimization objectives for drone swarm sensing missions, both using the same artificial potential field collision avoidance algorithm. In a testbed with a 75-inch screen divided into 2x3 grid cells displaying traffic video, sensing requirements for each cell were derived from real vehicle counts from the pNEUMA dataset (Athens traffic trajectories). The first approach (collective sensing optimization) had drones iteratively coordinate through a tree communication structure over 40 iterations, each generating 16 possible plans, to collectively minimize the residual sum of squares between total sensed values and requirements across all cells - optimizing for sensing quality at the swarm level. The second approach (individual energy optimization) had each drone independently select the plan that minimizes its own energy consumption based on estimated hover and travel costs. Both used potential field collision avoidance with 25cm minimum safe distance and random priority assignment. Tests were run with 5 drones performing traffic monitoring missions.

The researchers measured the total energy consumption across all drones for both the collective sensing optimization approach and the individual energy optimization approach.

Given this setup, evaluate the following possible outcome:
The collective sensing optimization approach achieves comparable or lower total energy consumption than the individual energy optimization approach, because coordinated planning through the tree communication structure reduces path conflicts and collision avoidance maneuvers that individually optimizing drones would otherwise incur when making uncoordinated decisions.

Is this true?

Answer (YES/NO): NO